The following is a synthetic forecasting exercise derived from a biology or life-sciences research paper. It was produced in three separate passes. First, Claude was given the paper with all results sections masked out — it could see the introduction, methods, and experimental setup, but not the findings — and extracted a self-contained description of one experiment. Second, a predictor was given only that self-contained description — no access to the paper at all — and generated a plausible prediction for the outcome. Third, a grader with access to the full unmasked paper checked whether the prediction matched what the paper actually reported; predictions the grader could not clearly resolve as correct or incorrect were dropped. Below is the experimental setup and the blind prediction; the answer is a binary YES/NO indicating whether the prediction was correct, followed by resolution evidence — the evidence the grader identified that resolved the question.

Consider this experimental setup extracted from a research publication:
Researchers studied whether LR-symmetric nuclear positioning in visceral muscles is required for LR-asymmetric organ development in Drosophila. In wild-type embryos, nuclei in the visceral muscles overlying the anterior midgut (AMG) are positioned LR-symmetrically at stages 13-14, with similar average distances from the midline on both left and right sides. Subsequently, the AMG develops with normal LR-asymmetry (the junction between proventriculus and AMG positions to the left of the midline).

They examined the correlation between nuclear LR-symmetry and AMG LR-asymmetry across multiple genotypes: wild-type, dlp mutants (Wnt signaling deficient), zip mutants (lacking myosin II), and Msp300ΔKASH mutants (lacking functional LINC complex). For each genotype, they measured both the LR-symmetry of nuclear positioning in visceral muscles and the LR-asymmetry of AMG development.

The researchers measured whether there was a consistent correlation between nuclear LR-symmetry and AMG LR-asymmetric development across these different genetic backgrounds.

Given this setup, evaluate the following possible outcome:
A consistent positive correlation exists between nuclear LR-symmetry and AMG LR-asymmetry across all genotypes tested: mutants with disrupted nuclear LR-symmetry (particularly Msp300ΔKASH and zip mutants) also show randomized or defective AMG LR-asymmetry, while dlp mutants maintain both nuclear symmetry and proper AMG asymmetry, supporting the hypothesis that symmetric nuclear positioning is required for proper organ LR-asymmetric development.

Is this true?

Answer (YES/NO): NO